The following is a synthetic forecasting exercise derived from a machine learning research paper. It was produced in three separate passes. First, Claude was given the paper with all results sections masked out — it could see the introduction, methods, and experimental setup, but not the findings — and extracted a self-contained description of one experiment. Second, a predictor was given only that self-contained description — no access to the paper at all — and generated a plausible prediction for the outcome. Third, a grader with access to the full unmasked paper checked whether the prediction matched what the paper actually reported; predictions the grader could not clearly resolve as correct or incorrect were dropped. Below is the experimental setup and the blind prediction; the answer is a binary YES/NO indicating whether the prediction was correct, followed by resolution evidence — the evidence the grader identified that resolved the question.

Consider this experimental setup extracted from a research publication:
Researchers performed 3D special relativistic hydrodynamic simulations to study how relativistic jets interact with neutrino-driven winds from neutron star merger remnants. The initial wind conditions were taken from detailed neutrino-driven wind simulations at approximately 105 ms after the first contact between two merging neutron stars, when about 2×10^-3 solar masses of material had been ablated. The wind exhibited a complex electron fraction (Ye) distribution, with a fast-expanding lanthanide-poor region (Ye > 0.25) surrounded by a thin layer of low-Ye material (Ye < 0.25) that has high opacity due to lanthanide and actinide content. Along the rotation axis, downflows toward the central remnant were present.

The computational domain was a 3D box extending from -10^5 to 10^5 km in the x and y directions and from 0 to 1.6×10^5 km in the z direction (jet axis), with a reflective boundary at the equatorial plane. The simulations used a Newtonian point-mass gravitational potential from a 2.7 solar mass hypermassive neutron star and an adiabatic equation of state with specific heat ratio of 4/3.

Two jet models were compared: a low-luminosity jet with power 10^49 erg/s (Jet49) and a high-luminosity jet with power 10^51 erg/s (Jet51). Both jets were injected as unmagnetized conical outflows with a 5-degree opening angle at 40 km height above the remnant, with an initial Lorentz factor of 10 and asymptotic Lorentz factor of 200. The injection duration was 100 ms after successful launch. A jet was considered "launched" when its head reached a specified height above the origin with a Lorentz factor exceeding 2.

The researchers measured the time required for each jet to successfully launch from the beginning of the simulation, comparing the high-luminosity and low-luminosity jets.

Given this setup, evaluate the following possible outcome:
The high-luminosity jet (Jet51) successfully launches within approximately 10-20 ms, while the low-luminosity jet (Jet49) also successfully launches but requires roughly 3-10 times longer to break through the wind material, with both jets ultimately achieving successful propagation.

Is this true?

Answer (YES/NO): NO